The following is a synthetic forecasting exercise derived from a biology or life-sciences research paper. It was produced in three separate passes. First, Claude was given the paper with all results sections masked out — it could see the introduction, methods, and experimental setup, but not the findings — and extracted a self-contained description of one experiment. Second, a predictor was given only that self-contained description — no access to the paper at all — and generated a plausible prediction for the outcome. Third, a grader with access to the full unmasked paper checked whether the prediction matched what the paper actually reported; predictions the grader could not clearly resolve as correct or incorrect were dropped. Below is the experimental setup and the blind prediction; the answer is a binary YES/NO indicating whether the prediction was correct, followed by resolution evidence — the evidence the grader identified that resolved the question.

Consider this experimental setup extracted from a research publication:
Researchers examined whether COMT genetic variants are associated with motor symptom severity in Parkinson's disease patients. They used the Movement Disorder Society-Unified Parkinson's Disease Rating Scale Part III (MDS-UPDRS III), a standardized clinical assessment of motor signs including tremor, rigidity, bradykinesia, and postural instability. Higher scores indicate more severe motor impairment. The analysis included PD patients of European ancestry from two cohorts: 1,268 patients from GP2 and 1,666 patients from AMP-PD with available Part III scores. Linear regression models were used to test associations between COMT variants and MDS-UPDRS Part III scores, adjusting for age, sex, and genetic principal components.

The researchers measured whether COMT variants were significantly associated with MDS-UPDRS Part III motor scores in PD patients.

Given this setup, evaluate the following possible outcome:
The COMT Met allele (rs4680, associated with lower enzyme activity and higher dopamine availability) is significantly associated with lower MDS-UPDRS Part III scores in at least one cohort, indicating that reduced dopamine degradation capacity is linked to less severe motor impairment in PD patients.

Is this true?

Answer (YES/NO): NO